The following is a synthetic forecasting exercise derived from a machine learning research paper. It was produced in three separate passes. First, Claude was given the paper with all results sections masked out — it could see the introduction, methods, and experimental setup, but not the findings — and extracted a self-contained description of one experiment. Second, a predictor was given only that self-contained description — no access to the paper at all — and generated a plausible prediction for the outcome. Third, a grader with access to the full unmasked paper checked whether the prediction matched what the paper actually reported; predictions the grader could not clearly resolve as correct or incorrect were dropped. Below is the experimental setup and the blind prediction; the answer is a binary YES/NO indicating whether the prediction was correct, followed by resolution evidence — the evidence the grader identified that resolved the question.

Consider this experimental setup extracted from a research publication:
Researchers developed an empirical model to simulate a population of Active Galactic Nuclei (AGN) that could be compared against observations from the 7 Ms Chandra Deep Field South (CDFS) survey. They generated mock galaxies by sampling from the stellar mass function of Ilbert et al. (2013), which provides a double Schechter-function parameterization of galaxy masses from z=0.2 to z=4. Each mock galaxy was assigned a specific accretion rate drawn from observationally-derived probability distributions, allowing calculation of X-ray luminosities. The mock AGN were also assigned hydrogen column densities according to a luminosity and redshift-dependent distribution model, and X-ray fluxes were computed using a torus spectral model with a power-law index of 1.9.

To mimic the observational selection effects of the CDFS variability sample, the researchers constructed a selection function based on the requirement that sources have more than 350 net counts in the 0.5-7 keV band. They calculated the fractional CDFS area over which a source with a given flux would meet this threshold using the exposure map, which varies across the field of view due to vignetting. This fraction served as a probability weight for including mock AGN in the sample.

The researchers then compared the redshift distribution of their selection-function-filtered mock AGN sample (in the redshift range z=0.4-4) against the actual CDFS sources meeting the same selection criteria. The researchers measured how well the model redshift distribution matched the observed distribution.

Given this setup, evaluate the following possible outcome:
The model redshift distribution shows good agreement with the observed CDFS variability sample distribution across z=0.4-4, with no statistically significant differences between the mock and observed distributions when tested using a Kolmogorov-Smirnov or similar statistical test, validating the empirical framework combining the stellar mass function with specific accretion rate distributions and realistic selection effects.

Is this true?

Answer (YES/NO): NO